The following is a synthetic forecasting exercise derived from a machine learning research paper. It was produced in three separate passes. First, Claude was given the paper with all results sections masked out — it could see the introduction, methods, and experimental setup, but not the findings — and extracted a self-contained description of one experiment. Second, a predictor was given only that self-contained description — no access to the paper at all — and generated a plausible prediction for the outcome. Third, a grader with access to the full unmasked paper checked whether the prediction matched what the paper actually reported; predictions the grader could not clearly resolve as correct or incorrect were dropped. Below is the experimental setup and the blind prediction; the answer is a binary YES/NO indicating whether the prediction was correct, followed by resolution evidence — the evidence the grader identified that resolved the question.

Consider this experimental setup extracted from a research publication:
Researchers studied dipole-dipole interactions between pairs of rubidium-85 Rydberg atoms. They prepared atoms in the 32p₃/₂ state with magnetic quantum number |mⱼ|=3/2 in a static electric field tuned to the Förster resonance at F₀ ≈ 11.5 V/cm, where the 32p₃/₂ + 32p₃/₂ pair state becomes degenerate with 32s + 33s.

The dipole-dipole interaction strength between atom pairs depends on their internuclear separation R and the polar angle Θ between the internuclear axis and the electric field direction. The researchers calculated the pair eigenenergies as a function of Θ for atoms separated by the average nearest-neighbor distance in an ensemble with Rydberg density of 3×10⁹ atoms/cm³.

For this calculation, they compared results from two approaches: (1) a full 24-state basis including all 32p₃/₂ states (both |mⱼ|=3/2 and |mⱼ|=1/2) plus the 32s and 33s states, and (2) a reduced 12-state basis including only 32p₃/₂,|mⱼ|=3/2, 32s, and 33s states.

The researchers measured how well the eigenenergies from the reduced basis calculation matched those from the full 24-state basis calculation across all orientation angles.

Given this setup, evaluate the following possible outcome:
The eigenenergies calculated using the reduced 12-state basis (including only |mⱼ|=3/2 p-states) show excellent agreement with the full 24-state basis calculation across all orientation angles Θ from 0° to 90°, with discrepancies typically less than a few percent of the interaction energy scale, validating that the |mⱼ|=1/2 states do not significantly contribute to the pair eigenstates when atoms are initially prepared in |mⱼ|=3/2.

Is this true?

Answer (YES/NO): YES